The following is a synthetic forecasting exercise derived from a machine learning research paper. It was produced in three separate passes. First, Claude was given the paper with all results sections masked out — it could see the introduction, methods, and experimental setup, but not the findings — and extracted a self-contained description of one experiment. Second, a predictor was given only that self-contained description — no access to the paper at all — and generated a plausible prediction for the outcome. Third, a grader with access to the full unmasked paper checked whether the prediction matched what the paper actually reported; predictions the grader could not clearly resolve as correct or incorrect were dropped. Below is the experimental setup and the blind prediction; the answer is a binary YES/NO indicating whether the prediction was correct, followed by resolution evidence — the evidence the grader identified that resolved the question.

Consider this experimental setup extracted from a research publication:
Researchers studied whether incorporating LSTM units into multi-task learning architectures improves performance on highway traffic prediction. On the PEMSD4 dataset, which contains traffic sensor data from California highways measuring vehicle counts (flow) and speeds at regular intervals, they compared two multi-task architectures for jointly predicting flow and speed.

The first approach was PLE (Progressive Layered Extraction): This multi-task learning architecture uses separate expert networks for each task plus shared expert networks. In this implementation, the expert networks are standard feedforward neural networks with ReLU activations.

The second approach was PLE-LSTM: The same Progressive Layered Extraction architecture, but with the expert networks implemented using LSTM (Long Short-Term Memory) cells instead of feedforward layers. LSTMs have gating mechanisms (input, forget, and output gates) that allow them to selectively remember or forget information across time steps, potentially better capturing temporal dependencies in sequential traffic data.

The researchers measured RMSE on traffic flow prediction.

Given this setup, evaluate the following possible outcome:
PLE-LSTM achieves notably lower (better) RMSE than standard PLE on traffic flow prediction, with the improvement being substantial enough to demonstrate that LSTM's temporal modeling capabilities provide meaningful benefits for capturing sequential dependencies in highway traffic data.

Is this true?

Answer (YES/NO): NO